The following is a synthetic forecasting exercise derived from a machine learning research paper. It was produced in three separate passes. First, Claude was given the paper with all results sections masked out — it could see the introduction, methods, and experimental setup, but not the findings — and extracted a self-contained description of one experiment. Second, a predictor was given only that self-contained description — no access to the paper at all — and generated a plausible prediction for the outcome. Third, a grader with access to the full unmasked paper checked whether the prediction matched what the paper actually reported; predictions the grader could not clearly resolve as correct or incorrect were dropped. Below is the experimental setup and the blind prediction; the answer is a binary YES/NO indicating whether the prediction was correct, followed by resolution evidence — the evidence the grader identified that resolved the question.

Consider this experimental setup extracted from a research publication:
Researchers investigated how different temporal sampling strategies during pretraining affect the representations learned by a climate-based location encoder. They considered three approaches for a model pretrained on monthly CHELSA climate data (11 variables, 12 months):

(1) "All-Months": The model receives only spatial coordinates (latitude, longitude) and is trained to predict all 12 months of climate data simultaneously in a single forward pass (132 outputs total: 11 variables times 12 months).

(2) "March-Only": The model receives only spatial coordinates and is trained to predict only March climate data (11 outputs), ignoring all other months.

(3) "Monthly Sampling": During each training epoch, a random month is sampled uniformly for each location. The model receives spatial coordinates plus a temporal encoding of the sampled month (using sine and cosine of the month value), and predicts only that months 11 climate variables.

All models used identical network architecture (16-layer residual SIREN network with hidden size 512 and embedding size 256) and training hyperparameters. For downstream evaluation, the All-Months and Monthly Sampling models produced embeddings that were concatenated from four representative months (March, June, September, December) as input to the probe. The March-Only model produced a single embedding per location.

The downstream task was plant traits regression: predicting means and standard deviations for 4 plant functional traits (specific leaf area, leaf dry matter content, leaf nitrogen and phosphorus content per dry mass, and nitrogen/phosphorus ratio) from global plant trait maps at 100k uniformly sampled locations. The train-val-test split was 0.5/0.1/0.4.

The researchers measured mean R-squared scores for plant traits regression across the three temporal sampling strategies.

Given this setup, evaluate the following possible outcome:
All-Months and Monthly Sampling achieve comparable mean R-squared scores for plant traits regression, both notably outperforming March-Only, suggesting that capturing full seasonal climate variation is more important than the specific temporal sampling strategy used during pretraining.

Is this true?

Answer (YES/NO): NO